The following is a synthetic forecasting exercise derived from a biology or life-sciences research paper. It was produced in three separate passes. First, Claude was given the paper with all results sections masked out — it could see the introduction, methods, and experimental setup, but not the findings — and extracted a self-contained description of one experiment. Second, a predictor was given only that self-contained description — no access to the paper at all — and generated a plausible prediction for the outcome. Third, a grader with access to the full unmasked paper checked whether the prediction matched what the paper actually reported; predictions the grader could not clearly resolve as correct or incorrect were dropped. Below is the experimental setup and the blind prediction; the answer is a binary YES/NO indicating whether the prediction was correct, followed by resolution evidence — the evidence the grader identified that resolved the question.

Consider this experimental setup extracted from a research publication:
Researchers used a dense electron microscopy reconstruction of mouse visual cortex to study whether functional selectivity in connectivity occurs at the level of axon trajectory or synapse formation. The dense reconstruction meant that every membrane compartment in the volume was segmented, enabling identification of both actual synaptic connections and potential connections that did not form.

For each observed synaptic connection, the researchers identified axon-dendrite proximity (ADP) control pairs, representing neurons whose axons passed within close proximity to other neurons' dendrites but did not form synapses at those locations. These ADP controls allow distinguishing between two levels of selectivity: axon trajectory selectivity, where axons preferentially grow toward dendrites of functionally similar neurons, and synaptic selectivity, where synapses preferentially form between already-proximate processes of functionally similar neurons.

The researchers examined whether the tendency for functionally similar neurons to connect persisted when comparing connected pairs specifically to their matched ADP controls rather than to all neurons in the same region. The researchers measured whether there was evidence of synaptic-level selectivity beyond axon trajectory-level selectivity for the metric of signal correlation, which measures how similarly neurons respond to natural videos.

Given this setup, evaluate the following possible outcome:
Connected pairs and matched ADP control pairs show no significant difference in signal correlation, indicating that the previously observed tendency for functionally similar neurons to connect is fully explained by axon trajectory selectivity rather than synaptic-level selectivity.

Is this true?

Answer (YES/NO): NO